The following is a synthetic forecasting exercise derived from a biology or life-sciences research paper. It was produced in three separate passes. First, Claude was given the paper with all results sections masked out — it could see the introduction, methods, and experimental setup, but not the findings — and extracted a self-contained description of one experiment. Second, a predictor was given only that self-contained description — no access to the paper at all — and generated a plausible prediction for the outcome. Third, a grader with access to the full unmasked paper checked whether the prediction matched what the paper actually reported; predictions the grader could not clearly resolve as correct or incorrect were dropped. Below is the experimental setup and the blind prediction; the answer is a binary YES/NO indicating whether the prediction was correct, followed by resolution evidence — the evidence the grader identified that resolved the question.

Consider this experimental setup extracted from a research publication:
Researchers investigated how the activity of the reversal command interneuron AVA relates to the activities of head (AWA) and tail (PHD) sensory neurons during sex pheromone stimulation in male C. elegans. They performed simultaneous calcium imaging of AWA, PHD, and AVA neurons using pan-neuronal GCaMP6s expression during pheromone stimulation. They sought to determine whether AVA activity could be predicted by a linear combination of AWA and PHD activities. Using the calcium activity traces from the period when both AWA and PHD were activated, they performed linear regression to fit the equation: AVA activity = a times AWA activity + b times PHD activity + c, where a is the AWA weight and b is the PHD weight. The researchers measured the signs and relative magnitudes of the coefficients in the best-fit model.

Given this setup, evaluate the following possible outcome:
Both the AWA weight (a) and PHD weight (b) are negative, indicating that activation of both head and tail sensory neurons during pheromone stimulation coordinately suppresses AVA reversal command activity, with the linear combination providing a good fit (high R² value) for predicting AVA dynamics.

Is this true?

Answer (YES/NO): NO